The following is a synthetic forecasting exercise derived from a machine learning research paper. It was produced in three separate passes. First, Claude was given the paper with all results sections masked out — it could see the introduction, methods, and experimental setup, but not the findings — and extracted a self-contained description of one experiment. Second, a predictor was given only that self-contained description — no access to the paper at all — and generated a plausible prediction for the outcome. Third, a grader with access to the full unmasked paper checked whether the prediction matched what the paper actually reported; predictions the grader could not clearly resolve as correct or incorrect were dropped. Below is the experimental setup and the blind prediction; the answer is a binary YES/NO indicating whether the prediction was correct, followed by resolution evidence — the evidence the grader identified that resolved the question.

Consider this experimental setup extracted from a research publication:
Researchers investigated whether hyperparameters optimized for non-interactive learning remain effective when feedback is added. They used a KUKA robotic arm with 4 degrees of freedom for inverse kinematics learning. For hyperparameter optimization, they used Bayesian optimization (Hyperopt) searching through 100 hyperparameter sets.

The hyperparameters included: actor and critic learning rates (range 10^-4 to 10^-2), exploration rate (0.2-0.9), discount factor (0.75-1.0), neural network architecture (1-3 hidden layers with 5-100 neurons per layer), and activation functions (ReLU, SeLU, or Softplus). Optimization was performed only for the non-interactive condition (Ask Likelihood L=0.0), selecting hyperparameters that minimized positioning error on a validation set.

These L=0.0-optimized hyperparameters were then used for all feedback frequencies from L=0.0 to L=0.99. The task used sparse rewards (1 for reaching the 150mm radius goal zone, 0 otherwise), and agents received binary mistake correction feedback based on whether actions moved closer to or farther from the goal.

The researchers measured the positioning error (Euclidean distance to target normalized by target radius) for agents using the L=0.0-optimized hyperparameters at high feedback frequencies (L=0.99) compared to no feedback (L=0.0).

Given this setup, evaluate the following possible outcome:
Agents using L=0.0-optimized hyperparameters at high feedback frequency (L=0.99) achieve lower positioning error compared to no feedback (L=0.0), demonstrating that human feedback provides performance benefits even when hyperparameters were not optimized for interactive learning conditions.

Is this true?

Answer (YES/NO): NO